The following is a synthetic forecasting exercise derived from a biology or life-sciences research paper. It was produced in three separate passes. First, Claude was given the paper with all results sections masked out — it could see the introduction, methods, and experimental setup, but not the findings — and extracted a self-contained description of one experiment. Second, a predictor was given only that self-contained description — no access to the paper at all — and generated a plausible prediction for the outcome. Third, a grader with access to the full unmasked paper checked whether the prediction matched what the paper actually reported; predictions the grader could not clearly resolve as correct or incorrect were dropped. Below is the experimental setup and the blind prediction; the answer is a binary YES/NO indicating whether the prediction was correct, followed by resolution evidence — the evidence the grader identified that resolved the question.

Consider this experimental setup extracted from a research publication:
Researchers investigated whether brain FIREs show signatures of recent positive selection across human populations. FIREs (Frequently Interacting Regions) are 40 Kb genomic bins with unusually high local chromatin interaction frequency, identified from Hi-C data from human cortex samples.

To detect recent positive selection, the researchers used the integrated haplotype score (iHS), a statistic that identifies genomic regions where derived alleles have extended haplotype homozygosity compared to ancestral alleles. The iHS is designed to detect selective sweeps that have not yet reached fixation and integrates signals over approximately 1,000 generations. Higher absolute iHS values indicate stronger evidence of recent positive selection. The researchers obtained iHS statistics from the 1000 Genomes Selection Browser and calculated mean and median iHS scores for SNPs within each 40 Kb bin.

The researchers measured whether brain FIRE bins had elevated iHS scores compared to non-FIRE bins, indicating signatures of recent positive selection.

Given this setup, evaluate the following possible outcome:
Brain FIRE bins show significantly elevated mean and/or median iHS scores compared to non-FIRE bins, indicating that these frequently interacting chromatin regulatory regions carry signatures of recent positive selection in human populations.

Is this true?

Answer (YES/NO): YES